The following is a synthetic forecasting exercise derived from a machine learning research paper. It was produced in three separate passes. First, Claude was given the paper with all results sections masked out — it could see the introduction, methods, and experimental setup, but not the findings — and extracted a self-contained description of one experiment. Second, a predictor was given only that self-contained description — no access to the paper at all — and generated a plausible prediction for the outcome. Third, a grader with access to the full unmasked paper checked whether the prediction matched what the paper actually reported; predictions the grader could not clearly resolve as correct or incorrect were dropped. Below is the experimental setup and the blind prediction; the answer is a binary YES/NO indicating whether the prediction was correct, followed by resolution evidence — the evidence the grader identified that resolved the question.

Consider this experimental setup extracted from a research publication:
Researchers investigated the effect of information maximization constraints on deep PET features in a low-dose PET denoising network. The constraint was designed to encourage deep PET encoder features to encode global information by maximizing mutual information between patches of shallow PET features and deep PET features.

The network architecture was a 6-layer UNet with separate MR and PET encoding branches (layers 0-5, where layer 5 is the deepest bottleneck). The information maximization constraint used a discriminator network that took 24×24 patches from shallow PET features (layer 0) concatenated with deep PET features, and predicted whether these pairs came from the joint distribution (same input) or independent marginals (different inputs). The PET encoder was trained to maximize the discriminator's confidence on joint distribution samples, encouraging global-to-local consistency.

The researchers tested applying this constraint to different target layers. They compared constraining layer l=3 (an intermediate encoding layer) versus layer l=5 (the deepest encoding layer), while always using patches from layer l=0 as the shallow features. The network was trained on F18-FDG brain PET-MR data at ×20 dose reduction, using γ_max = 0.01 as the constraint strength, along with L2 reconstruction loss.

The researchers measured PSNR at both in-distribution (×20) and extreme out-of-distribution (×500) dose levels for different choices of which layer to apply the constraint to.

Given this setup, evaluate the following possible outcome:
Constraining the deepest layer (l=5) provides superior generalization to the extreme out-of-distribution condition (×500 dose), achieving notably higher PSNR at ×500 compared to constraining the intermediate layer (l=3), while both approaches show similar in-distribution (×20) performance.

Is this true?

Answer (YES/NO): NO